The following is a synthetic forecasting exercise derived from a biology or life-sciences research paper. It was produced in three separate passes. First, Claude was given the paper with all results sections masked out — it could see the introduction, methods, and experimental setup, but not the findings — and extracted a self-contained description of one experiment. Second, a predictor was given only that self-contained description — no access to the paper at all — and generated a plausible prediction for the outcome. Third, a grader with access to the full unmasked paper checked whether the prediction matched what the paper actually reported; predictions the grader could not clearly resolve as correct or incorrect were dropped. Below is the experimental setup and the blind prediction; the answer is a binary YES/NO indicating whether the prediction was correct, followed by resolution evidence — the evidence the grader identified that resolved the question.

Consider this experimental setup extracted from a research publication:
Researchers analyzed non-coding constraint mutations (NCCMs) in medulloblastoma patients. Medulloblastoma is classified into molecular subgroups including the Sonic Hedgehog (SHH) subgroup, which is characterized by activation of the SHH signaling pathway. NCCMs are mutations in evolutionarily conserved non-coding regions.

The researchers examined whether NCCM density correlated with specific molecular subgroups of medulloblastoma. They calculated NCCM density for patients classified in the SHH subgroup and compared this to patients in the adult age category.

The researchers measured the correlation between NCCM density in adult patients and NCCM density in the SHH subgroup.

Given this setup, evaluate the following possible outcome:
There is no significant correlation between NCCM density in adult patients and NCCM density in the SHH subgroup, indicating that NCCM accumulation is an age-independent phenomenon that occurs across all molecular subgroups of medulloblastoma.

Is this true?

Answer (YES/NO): NO